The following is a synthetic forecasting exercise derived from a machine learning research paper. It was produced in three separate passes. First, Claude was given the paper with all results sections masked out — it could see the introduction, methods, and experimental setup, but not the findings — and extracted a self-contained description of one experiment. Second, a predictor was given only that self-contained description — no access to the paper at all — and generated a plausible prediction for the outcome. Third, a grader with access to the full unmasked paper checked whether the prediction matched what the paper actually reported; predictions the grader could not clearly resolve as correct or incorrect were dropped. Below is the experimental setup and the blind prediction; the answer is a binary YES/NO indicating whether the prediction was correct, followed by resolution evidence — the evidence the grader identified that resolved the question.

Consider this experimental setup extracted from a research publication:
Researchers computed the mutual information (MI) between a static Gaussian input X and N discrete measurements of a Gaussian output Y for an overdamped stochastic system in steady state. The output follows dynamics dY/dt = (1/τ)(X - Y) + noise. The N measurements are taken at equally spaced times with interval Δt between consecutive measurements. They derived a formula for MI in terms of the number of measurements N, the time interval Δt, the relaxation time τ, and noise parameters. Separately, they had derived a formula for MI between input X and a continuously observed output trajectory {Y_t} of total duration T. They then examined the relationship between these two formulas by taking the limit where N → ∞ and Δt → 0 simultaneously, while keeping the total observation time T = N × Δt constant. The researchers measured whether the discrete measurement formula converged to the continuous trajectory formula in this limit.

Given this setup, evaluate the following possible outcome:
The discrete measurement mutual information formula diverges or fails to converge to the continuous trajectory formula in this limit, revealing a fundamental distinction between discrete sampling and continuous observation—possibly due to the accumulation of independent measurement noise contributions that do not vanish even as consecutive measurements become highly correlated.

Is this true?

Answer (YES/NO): NO